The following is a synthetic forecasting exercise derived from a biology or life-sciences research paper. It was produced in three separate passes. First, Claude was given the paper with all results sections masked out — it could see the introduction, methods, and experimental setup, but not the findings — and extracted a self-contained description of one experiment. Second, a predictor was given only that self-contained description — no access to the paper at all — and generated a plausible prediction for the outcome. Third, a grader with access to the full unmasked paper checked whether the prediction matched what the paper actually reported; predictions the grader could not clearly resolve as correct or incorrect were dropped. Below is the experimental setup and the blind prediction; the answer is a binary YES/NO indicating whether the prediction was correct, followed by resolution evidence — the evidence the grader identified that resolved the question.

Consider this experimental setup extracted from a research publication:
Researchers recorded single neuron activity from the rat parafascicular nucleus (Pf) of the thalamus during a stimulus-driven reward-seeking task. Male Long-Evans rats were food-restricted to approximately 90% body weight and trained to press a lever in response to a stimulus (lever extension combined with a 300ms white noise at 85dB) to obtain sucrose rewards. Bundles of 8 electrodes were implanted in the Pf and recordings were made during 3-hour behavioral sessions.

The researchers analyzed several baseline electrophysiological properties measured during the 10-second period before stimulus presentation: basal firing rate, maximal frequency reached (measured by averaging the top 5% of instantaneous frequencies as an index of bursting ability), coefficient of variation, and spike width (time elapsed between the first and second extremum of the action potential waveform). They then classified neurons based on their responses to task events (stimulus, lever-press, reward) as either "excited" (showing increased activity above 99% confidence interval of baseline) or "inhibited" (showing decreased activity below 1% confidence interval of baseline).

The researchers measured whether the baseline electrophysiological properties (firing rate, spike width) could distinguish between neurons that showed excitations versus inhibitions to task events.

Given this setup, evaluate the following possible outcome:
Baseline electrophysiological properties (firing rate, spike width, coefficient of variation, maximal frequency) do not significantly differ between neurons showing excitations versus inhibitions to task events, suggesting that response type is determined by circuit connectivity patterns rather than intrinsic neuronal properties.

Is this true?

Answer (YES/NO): NO